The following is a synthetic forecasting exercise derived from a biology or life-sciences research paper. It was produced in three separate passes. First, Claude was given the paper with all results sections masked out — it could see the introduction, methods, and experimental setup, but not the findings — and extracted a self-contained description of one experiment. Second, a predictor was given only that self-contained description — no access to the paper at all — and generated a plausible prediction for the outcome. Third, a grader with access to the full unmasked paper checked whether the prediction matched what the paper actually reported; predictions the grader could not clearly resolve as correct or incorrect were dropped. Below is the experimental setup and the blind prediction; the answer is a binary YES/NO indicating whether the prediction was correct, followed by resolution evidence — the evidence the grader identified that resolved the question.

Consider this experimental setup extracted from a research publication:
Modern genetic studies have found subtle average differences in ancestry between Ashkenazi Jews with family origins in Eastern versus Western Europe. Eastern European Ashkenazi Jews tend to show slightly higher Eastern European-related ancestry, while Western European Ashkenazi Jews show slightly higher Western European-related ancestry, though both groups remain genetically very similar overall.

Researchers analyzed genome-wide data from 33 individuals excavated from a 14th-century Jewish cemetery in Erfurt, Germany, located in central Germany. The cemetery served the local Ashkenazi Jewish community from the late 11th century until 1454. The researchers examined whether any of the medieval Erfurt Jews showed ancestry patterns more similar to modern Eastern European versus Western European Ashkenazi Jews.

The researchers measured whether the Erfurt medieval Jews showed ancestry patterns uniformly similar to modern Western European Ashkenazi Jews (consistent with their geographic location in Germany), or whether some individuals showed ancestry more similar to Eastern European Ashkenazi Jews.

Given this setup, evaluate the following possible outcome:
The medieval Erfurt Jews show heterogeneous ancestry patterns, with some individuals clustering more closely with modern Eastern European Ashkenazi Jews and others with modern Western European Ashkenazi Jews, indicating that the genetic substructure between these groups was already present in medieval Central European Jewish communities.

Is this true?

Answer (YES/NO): NO